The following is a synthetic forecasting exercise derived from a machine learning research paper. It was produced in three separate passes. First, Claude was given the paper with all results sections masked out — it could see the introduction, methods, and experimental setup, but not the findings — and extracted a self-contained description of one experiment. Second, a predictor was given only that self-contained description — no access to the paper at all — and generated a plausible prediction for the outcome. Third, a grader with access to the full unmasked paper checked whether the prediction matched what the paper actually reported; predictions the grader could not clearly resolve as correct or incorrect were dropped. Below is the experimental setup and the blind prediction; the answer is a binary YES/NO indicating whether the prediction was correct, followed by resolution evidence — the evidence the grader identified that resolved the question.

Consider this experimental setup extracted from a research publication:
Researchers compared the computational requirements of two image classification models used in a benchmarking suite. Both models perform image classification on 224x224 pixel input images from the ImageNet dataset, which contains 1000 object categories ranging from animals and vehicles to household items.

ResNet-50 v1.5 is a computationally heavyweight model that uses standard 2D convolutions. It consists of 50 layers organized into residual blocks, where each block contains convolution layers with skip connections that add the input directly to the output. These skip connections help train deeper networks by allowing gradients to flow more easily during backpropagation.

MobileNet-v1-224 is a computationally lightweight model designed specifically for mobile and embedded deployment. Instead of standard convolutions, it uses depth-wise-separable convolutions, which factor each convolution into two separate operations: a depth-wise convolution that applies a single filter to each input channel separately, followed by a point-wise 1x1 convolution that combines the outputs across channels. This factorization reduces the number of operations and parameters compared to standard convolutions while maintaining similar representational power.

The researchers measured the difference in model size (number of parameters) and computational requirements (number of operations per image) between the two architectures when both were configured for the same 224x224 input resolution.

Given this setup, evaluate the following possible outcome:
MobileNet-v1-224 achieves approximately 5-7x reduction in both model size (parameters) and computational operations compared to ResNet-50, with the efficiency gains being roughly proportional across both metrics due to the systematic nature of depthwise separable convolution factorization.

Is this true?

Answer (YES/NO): YES